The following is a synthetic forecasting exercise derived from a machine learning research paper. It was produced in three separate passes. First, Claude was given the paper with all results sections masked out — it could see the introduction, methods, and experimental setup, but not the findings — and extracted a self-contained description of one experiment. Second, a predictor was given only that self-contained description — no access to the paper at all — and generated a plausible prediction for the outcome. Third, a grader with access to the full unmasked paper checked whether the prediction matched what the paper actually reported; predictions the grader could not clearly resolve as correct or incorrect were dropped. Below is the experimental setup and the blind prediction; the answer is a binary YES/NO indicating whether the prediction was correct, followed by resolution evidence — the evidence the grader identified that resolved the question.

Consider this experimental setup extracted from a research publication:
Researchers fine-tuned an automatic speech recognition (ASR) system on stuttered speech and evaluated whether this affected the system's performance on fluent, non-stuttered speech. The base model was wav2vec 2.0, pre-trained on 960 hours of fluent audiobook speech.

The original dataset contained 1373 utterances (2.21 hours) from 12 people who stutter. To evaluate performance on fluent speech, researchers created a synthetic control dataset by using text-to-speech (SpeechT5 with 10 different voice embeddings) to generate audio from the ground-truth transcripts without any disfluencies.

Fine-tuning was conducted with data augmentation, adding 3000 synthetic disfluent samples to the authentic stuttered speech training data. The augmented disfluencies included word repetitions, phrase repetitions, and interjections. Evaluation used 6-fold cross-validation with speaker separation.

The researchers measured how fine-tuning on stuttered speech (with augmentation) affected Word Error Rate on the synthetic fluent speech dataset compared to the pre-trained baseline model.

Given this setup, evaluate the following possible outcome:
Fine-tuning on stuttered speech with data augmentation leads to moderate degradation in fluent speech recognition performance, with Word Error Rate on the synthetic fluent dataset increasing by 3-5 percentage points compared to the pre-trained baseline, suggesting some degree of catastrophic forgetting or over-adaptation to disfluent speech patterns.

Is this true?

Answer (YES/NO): YES